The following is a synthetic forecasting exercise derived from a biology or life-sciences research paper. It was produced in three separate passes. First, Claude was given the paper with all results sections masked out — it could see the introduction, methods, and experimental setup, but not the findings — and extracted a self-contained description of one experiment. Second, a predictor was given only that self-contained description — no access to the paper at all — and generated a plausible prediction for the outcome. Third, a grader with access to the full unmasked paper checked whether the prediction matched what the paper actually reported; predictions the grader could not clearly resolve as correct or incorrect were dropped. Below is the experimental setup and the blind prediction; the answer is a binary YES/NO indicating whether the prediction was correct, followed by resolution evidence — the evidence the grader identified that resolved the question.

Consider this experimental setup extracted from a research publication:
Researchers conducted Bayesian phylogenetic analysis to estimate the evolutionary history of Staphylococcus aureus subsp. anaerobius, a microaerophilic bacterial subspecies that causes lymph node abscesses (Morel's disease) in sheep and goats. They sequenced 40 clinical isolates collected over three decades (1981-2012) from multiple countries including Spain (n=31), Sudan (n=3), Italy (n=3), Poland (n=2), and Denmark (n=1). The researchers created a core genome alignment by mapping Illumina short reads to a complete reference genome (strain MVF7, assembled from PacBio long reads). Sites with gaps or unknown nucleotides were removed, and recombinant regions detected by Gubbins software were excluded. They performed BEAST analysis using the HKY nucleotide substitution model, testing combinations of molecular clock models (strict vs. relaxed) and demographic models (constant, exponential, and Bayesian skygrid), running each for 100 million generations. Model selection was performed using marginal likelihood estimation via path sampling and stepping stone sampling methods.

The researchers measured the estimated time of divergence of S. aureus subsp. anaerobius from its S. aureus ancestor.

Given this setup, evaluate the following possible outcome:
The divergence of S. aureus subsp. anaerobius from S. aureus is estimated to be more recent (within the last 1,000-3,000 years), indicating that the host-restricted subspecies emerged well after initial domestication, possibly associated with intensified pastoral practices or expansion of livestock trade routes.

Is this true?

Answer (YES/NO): NO